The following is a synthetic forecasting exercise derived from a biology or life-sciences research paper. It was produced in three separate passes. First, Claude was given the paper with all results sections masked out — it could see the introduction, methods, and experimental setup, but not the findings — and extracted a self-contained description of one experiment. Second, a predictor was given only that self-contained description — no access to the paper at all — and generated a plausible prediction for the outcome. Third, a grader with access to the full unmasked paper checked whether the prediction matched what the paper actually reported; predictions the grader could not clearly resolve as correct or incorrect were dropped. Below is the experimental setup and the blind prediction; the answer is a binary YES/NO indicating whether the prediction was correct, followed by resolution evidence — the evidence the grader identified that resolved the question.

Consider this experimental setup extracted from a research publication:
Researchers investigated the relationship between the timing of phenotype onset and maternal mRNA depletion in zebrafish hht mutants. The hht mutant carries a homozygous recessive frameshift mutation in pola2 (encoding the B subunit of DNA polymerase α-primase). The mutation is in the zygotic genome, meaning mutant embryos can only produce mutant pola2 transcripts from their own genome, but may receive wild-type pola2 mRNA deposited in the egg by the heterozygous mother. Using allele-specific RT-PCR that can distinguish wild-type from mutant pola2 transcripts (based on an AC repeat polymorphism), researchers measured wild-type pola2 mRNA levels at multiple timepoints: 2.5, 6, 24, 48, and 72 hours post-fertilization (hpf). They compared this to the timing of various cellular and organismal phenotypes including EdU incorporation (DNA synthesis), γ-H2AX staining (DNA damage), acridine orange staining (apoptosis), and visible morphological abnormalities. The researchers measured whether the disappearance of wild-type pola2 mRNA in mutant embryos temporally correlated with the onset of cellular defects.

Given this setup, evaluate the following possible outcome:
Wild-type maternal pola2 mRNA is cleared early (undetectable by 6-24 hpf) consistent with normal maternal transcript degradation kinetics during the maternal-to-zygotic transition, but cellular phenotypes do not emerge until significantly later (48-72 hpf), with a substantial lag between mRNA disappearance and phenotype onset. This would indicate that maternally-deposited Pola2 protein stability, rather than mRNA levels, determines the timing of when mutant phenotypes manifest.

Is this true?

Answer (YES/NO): NO